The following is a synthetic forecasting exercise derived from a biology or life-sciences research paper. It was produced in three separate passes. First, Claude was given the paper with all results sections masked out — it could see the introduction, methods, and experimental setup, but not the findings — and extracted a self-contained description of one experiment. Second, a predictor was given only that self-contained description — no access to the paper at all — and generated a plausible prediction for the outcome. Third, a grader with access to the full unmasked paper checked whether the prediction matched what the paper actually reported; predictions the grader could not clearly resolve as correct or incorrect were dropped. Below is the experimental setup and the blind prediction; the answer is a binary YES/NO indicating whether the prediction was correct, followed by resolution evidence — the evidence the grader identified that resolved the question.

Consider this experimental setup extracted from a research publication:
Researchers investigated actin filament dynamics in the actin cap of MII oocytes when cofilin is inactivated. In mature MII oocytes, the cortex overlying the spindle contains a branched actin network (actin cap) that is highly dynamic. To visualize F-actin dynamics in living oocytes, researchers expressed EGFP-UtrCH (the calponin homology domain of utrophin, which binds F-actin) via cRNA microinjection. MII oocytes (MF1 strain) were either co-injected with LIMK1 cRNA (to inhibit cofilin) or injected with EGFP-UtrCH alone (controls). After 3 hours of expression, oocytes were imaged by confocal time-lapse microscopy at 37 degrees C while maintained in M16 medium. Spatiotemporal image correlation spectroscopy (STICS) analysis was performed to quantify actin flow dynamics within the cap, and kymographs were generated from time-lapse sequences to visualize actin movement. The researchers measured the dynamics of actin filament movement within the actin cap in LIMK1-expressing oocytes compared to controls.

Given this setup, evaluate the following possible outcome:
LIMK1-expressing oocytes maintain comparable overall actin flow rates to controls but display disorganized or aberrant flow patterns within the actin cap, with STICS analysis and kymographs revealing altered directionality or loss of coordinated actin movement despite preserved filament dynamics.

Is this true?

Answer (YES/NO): NO